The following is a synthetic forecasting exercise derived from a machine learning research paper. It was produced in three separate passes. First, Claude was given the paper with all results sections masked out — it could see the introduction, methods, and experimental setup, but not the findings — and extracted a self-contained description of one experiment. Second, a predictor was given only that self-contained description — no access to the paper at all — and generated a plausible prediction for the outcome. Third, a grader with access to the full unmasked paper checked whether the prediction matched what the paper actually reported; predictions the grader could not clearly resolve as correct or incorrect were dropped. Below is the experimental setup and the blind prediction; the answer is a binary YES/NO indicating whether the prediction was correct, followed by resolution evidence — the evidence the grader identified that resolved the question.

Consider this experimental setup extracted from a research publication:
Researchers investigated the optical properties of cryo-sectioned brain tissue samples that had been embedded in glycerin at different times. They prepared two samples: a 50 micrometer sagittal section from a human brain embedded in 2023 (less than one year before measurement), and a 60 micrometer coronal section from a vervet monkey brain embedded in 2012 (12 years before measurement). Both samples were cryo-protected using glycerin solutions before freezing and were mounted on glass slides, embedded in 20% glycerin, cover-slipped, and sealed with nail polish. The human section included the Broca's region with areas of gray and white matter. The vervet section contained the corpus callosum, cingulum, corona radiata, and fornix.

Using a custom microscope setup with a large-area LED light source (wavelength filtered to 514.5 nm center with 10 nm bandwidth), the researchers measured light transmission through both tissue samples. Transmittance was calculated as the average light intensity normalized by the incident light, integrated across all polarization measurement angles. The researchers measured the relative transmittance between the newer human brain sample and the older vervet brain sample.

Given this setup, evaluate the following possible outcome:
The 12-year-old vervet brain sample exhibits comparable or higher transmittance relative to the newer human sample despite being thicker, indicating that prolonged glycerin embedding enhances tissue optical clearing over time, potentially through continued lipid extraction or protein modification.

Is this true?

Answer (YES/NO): NO